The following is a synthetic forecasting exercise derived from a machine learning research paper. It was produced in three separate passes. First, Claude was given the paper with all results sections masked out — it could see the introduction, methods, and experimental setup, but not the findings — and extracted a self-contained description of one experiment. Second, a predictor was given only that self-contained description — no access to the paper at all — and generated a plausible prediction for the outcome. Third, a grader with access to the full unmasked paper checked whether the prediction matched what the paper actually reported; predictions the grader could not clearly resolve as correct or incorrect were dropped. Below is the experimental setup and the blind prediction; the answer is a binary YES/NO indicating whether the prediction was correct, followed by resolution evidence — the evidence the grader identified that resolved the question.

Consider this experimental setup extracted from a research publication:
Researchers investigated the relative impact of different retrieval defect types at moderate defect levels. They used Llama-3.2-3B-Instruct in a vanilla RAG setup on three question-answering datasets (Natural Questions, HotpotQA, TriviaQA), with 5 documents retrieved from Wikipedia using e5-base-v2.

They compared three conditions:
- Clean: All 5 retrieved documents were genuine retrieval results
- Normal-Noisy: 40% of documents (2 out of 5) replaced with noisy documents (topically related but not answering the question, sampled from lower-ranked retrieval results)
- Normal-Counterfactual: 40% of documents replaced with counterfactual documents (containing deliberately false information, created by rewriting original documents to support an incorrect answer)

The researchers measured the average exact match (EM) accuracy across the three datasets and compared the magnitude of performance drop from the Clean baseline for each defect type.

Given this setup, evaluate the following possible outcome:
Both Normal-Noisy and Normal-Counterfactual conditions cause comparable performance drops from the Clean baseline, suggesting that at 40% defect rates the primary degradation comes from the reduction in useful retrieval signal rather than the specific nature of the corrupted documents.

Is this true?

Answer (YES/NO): NO